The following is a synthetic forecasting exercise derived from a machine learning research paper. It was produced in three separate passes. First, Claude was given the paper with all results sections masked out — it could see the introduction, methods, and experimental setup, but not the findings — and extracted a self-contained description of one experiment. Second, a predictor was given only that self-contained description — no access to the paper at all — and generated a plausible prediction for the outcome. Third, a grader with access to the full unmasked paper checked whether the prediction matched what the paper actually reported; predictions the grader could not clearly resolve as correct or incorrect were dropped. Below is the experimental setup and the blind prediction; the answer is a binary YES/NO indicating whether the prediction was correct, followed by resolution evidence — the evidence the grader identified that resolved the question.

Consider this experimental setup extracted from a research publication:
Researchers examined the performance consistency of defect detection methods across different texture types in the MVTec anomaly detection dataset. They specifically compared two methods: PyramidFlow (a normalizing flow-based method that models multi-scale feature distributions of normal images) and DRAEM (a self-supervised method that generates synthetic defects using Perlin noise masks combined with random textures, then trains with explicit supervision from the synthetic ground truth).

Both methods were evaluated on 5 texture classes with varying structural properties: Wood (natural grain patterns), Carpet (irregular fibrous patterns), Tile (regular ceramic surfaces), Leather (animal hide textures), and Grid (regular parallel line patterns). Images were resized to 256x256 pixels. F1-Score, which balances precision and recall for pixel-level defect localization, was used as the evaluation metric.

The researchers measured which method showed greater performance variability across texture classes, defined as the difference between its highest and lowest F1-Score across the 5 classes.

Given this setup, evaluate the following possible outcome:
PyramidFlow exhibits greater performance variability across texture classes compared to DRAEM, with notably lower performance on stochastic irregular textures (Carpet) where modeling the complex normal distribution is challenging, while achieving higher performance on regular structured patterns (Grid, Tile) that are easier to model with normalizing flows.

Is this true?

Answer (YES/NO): NO